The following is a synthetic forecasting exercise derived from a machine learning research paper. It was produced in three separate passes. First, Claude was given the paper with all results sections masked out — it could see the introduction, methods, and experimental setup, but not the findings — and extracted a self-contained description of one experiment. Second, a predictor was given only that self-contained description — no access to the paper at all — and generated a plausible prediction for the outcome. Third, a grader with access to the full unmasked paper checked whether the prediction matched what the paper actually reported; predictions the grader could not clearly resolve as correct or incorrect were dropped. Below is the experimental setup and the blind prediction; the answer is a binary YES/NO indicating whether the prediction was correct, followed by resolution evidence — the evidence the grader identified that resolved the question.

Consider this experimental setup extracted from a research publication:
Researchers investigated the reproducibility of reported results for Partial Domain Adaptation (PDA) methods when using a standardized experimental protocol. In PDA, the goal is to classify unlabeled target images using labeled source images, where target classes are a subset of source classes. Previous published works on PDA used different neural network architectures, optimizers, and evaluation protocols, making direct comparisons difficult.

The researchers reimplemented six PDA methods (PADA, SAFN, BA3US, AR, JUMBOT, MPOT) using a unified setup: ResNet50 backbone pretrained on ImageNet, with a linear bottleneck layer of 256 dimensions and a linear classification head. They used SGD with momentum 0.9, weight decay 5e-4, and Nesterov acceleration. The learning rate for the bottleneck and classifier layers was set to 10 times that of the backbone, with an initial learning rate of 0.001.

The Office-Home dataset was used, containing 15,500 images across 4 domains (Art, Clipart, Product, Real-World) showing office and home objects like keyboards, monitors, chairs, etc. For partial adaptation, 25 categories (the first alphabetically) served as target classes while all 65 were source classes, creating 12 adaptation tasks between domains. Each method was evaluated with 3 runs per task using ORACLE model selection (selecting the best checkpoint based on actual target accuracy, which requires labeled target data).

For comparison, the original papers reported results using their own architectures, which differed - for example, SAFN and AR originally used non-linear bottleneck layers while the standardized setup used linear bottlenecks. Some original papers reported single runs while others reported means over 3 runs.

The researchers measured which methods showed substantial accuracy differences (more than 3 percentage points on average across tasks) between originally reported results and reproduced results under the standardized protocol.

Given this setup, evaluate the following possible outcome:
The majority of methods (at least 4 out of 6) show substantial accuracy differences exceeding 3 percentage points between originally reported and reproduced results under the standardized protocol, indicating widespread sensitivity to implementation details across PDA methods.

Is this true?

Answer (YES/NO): NO